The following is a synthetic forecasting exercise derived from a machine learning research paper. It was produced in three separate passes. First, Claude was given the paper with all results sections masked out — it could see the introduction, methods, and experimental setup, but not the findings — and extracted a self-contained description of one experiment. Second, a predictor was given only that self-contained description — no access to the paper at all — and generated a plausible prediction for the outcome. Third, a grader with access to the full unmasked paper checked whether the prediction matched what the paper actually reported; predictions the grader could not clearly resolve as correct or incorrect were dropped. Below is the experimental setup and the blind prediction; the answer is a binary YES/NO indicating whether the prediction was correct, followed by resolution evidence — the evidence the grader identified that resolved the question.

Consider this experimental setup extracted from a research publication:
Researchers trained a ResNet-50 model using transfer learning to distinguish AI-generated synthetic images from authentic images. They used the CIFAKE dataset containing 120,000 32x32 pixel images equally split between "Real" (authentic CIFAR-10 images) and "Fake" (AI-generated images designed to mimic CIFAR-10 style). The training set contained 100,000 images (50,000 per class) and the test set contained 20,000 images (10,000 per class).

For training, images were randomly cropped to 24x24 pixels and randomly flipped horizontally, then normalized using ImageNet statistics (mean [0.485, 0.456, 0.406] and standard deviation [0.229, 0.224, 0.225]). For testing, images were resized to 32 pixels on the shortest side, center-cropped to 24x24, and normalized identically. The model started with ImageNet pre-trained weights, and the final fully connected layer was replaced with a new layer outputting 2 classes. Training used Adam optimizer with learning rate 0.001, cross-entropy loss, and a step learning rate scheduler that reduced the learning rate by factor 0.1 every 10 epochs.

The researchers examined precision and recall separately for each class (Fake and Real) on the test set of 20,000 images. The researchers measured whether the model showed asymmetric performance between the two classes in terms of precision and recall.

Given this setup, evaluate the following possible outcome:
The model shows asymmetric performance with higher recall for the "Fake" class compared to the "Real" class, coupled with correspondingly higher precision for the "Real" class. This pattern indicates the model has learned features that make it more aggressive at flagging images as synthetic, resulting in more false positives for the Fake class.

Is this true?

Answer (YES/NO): NO